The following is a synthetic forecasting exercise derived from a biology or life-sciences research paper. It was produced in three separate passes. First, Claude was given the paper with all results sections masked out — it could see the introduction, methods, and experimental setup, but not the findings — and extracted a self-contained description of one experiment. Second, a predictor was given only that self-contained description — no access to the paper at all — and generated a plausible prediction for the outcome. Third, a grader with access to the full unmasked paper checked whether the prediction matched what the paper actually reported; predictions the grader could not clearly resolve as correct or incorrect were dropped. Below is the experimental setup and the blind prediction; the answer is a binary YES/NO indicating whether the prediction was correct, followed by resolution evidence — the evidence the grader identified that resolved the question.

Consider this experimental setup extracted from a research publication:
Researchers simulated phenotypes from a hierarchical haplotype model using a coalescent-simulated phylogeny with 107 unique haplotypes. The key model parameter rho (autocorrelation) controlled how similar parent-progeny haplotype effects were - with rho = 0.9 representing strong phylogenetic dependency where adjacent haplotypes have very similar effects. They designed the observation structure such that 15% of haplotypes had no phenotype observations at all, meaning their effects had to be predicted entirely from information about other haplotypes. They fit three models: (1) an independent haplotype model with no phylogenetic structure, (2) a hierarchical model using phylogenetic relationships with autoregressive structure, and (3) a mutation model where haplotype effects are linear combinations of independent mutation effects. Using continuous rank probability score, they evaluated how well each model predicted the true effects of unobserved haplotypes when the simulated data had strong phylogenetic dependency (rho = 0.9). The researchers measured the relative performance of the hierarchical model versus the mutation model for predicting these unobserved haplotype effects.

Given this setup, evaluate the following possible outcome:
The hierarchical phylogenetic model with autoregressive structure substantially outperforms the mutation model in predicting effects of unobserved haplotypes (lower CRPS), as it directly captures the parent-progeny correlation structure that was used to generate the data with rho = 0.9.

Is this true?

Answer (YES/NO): NO